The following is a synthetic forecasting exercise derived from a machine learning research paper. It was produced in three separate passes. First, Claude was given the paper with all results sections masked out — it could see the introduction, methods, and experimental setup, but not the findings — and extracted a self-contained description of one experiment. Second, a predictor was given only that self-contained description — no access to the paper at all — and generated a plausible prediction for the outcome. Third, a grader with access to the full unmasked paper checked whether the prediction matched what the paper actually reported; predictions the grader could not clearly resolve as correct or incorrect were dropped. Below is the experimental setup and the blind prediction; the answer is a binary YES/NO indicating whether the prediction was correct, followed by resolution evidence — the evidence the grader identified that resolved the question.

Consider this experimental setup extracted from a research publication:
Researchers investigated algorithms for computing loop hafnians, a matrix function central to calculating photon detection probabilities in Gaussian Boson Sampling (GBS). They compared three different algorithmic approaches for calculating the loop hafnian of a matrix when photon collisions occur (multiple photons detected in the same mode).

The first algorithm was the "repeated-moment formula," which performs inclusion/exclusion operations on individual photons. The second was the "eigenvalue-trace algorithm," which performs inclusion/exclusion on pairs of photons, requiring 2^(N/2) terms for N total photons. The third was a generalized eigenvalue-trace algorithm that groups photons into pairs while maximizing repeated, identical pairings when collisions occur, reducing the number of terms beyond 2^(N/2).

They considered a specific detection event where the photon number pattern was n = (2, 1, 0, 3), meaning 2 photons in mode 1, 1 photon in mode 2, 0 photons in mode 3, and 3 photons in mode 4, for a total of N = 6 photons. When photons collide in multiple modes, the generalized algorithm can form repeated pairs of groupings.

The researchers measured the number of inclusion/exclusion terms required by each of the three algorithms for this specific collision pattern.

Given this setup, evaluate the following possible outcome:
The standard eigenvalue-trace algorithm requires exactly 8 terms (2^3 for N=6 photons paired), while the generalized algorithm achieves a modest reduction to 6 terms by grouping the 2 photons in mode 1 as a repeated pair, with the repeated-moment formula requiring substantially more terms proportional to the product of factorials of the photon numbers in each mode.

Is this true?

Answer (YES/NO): NO